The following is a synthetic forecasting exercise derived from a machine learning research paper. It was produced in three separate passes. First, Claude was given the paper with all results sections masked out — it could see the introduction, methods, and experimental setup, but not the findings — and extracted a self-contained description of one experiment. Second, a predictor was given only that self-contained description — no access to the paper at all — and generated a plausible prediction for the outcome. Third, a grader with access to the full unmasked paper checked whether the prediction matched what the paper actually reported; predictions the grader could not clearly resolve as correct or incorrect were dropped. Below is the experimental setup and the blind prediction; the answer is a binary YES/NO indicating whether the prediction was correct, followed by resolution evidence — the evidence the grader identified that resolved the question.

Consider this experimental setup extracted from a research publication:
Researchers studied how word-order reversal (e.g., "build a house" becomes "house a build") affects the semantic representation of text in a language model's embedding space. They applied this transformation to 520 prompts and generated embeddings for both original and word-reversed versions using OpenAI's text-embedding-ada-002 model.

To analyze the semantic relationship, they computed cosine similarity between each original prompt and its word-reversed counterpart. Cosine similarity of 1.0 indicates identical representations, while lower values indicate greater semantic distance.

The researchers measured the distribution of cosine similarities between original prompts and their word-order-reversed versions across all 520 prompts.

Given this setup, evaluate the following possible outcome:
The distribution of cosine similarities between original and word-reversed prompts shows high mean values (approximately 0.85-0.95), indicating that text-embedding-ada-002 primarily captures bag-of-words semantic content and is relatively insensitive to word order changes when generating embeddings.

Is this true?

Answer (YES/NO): YES